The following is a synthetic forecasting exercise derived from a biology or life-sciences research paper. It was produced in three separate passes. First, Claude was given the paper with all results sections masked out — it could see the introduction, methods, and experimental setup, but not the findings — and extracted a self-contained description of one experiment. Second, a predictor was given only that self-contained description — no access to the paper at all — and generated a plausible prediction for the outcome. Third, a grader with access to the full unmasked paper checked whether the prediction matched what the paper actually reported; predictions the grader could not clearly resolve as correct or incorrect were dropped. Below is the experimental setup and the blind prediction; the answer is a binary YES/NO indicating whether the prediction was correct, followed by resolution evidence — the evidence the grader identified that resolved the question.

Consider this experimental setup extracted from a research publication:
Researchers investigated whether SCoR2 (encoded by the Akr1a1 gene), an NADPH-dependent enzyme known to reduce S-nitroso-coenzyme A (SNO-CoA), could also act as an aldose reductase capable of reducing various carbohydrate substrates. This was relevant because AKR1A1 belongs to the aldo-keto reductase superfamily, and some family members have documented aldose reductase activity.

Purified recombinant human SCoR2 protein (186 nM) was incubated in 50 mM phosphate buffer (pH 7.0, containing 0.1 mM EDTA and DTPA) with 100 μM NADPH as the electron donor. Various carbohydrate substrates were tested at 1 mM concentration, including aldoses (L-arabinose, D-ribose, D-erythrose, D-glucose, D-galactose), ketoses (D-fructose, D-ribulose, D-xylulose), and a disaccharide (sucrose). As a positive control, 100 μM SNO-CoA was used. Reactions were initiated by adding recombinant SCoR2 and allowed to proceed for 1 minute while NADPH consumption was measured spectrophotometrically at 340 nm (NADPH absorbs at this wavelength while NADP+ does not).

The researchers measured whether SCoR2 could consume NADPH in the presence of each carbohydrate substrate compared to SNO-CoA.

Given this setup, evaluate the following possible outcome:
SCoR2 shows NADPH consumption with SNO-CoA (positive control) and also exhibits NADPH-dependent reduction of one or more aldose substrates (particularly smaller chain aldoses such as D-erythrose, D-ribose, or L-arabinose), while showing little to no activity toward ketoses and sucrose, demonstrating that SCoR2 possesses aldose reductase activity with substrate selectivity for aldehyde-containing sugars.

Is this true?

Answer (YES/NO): NO